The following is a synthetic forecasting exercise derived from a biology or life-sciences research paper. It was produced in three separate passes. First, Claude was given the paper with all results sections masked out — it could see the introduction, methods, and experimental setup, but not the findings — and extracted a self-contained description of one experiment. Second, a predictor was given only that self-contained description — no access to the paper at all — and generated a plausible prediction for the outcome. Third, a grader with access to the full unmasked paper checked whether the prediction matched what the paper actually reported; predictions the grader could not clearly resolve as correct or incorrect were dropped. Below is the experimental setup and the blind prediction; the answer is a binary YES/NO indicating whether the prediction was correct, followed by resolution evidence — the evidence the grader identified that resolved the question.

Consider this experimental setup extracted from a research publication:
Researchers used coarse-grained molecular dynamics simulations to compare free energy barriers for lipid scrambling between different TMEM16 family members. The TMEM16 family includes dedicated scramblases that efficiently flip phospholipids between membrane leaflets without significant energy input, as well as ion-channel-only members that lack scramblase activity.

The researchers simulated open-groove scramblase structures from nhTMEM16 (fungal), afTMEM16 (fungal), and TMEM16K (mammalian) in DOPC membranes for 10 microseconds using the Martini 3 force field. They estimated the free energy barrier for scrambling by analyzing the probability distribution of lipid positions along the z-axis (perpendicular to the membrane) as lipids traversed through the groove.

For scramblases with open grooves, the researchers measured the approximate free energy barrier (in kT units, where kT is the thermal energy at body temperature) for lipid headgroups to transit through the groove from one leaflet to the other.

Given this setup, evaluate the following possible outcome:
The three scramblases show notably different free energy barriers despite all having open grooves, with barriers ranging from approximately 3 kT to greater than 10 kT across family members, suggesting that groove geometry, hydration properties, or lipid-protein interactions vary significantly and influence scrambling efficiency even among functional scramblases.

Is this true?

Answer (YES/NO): NO